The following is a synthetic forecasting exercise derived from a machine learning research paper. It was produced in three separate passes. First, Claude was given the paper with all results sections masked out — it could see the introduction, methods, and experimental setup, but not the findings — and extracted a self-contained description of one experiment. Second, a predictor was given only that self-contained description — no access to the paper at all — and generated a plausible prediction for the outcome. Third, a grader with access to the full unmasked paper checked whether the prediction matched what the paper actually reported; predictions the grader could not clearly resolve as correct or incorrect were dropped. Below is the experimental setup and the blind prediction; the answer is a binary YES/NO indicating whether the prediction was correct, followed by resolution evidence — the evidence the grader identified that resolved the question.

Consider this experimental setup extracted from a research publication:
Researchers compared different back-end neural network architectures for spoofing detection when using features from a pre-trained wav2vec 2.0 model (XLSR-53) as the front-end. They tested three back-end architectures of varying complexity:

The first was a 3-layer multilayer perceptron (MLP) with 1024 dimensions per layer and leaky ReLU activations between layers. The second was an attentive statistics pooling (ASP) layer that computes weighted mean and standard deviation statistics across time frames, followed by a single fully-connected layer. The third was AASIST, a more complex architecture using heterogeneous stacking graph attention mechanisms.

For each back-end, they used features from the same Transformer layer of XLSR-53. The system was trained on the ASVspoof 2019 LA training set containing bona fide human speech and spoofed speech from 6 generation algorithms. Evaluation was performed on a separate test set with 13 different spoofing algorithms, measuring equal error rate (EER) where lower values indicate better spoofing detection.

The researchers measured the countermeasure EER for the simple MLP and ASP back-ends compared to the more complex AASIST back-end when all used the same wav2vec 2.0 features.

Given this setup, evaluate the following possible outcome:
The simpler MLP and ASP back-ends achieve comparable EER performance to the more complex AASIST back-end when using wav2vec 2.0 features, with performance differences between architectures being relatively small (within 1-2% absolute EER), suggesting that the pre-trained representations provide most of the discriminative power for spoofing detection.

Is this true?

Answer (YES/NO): YES